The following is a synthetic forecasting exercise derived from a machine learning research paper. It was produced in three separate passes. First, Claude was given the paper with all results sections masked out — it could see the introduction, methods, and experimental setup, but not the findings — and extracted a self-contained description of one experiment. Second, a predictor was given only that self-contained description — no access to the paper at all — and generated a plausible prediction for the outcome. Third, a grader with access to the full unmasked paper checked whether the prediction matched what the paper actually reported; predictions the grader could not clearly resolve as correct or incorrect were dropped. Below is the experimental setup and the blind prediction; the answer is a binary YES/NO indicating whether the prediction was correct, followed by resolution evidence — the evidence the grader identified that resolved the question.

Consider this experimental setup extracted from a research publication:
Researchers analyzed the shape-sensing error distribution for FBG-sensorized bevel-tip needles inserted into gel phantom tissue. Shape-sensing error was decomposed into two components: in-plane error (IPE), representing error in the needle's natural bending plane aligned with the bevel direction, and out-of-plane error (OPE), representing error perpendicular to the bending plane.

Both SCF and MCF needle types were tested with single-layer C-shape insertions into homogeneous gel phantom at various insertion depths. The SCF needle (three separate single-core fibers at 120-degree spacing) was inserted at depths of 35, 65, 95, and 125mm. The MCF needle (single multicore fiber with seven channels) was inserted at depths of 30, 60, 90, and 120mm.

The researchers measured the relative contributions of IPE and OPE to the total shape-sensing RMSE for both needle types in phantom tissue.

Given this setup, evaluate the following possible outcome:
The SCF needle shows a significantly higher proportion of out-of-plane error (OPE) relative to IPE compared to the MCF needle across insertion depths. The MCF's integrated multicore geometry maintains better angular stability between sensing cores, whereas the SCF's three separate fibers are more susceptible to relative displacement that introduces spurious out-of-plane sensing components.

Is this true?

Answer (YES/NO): NO